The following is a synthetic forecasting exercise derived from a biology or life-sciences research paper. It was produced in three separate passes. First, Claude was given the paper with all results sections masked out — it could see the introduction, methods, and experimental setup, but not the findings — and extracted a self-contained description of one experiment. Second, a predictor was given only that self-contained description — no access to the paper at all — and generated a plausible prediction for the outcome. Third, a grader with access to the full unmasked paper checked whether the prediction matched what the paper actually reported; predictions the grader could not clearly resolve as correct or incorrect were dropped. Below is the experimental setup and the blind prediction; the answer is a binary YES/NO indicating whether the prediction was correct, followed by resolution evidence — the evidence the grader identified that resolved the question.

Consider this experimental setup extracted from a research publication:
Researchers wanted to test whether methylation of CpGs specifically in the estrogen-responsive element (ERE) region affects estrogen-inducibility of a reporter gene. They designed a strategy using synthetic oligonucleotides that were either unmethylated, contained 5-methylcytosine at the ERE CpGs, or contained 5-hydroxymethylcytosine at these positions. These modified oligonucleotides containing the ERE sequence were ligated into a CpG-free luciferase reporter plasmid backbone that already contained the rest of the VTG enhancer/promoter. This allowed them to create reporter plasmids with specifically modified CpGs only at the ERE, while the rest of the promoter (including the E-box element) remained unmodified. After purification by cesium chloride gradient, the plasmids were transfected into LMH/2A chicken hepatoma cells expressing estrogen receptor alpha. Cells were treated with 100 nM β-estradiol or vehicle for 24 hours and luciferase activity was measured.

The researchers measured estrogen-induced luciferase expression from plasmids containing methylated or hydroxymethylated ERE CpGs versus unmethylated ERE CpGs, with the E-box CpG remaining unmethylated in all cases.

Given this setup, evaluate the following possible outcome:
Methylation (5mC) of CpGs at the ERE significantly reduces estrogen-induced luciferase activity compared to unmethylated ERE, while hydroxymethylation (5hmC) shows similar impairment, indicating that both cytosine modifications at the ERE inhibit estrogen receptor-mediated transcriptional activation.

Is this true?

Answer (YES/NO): NO